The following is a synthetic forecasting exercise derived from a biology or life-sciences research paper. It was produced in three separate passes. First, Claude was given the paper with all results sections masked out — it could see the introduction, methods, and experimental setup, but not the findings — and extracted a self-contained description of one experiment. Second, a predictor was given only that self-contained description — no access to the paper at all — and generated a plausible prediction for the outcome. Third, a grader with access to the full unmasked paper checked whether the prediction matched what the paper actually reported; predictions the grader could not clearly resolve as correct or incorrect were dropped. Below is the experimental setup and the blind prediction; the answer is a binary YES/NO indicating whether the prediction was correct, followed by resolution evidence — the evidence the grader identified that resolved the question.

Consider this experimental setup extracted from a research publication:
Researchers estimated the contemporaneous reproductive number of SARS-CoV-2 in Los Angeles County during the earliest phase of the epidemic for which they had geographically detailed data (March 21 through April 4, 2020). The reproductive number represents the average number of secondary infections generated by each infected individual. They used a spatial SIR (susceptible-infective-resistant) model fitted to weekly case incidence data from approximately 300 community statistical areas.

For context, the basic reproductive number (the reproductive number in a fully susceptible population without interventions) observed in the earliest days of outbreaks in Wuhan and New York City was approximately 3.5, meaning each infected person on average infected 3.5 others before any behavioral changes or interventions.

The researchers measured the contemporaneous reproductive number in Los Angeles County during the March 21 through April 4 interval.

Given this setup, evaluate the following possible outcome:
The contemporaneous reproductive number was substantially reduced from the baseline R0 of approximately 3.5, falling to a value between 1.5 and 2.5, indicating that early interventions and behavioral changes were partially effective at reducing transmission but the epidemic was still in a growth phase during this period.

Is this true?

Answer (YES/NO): YES